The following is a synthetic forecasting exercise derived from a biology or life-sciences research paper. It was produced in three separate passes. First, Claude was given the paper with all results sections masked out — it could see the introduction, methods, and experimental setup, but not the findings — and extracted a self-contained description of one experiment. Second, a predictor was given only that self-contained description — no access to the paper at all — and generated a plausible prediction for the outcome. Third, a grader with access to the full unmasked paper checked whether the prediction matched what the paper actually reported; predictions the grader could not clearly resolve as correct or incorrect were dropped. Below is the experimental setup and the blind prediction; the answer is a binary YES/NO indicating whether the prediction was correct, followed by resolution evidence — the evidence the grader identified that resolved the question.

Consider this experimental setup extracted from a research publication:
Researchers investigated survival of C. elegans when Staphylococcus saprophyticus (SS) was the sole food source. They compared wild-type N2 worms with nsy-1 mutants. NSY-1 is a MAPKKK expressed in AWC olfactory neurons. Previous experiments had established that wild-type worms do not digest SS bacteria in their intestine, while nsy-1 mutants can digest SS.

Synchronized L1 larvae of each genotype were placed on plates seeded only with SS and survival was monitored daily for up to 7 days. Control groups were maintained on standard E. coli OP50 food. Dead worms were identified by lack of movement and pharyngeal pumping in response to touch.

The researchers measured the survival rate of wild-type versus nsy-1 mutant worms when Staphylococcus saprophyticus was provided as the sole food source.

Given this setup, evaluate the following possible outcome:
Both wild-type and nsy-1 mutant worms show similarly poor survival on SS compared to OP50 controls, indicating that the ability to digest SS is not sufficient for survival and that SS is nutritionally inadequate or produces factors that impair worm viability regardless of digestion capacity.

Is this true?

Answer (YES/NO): NO